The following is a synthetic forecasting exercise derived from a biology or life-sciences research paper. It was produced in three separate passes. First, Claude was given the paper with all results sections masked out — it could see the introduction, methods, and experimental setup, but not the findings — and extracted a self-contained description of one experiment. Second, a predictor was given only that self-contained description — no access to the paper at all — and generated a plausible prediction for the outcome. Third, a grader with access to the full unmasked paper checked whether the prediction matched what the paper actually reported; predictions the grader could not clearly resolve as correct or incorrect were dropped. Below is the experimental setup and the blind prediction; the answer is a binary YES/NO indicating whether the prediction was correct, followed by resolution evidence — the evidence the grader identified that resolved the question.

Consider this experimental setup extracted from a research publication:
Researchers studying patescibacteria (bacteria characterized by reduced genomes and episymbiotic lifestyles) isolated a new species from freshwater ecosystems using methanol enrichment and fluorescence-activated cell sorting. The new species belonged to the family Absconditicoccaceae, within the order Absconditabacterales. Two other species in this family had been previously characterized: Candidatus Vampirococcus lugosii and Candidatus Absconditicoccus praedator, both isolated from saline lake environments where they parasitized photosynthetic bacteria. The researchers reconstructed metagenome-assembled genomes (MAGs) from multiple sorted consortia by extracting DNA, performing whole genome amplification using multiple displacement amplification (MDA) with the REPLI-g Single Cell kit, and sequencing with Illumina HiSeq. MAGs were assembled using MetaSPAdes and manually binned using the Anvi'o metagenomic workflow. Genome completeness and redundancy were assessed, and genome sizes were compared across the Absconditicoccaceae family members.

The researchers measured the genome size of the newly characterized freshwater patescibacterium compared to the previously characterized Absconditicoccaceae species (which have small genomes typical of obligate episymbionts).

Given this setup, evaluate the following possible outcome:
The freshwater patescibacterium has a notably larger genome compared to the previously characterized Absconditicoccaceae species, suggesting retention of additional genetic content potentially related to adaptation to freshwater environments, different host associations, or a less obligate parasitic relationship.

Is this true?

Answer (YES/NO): YES